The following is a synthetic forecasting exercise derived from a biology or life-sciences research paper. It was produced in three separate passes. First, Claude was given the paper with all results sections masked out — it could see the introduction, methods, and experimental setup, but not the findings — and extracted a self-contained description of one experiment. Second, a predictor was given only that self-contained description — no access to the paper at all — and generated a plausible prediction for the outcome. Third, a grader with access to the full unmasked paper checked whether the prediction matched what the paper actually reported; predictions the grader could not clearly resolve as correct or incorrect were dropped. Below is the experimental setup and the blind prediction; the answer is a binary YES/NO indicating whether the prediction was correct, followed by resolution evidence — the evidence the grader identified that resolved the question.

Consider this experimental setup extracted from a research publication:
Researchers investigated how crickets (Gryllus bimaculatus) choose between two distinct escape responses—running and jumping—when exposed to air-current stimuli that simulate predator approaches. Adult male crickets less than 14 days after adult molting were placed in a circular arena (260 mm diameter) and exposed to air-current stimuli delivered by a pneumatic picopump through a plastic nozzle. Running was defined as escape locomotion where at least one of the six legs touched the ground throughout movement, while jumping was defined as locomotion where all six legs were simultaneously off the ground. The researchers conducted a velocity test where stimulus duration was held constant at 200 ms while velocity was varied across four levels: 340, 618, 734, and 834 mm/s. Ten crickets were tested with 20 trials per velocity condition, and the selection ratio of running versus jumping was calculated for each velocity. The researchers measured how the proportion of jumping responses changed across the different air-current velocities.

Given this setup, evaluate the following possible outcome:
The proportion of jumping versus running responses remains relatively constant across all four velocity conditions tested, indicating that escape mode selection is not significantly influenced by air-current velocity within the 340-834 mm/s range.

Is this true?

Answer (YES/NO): NO